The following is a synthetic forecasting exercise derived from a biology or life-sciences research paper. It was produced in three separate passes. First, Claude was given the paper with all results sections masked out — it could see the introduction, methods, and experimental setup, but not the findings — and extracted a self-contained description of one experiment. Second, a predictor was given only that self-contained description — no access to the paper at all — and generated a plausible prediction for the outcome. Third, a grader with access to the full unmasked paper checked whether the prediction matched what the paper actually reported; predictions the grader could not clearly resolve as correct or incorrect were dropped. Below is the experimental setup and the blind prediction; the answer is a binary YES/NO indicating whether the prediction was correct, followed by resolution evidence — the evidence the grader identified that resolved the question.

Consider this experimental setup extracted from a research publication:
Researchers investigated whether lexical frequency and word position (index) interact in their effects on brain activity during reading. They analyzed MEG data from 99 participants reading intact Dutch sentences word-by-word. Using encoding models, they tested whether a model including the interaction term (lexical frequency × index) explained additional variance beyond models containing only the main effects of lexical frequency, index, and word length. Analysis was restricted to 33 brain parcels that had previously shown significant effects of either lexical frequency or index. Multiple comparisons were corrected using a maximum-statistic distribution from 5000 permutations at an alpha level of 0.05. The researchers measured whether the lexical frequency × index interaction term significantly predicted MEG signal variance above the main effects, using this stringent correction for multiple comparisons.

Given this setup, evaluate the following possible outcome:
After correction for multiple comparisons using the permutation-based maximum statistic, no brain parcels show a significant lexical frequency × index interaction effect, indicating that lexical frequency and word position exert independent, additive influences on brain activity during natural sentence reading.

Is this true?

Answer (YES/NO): YES